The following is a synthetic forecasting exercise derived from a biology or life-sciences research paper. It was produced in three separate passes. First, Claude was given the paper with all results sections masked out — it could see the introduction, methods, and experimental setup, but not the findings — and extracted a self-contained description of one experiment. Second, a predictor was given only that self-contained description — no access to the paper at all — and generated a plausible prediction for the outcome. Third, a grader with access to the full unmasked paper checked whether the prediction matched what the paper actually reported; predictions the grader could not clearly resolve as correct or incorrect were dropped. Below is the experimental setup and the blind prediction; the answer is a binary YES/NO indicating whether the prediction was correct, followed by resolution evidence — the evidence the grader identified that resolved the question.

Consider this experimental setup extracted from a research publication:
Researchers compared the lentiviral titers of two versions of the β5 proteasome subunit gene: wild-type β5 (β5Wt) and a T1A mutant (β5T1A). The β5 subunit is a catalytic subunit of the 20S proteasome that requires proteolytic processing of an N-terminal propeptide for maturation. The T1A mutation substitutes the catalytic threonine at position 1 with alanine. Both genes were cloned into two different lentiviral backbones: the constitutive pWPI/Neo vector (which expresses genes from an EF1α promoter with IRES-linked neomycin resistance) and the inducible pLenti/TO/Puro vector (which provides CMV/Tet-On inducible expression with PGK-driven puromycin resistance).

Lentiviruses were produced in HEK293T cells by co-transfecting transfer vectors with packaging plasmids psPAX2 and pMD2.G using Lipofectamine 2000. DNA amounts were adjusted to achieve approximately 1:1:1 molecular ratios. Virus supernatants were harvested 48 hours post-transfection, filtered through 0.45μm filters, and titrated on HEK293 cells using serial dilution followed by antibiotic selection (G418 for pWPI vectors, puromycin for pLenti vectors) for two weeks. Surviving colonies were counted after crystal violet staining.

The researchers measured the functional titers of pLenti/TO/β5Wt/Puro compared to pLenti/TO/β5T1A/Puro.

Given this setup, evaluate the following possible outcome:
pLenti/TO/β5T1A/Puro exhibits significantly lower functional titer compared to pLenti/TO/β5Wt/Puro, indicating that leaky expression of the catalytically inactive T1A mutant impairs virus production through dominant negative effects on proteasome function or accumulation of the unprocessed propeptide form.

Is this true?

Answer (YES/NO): YES